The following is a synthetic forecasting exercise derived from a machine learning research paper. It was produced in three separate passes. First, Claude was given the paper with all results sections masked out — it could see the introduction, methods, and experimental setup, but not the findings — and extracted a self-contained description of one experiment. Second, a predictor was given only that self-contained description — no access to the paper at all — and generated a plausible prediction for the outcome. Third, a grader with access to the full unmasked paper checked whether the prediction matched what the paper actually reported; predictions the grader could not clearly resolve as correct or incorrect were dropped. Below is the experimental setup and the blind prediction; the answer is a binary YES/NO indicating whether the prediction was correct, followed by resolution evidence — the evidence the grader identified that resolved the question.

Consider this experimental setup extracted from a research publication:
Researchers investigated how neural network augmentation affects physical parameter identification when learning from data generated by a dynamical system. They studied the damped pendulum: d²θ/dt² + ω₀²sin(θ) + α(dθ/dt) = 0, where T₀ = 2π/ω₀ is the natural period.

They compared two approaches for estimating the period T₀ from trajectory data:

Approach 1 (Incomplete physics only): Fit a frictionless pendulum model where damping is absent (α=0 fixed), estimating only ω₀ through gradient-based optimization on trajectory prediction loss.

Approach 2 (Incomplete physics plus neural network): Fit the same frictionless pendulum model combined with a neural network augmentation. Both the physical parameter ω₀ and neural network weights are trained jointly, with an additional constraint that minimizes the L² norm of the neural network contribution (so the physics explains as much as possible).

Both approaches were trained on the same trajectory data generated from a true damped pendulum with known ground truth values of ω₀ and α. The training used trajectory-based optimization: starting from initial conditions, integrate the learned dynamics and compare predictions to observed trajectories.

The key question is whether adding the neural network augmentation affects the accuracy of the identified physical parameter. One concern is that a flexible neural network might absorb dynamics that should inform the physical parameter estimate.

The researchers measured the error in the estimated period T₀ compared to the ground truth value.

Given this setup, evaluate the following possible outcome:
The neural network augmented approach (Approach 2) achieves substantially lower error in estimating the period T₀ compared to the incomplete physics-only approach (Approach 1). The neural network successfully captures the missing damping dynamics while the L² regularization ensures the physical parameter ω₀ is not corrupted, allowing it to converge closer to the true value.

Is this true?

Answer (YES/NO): YES